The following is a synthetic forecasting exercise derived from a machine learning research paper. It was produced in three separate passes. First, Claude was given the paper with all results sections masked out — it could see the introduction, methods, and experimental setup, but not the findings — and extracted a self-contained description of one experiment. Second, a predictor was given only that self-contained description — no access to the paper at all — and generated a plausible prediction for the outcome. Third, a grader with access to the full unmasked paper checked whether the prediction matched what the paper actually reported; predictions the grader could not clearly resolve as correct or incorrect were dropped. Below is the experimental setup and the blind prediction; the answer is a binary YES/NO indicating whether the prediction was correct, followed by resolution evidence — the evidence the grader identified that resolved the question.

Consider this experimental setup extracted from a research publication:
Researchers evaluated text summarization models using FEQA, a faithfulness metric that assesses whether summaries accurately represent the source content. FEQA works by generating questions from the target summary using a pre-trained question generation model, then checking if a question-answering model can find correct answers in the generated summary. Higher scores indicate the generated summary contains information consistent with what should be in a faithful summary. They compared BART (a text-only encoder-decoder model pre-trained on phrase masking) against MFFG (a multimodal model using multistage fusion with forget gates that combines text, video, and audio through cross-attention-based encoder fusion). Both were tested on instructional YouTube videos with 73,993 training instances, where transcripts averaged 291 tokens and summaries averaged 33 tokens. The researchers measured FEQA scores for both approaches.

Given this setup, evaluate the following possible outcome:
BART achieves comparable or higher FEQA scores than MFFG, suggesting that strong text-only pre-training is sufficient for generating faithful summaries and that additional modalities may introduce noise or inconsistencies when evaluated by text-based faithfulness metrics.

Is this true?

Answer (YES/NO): NO